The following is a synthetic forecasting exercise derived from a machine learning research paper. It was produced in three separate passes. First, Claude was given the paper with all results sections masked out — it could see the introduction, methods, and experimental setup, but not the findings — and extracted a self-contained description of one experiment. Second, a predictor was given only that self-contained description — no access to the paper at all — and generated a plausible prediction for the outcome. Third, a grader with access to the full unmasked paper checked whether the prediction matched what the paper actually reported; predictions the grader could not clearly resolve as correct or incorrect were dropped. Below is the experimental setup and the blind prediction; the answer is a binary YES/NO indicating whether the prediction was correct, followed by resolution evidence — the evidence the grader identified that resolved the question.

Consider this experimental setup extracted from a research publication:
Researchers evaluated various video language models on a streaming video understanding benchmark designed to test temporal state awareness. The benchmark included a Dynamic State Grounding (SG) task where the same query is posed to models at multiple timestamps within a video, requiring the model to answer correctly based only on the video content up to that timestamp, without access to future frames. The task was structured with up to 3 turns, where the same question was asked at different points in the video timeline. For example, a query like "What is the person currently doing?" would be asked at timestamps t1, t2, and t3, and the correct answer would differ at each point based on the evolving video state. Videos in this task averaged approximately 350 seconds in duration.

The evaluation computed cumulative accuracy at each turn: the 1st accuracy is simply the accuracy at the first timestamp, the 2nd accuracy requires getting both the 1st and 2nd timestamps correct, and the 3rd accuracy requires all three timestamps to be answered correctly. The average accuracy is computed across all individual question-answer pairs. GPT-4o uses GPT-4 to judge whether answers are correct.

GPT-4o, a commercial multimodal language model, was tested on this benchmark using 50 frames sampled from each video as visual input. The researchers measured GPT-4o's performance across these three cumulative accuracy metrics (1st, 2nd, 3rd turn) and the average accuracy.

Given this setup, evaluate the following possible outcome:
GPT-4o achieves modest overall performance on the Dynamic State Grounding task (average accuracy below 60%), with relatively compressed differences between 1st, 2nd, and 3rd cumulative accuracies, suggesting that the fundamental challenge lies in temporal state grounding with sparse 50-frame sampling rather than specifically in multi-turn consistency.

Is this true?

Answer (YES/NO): NO